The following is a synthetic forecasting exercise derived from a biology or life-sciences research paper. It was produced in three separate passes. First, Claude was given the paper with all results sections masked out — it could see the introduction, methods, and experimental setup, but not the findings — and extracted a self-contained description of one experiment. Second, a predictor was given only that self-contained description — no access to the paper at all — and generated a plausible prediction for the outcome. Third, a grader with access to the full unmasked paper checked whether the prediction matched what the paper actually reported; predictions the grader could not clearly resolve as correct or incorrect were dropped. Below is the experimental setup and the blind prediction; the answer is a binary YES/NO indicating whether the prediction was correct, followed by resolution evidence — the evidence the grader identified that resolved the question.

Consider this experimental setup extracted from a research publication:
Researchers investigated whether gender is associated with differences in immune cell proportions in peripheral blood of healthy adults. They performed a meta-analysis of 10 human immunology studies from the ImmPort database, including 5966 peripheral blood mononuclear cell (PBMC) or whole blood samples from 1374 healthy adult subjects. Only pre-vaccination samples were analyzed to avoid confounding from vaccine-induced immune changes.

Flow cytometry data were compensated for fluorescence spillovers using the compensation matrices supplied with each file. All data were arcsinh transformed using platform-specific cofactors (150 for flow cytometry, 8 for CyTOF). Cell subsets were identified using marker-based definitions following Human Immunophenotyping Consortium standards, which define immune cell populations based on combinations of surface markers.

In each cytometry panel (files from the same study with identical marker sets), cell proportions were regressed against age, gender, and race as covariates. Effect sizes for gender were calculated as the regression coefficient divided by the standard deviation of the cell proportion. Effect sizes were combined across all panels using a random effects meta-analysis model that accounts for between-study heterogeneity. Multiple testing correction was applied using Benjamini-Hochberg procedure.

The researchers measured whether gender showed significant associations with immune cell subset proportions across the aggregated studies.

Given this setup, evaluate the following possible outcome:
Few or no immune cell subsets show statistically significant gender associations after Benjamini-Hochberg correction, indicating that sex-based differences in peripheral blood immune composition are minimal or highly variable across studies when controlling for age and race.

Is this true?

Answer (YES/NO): NO